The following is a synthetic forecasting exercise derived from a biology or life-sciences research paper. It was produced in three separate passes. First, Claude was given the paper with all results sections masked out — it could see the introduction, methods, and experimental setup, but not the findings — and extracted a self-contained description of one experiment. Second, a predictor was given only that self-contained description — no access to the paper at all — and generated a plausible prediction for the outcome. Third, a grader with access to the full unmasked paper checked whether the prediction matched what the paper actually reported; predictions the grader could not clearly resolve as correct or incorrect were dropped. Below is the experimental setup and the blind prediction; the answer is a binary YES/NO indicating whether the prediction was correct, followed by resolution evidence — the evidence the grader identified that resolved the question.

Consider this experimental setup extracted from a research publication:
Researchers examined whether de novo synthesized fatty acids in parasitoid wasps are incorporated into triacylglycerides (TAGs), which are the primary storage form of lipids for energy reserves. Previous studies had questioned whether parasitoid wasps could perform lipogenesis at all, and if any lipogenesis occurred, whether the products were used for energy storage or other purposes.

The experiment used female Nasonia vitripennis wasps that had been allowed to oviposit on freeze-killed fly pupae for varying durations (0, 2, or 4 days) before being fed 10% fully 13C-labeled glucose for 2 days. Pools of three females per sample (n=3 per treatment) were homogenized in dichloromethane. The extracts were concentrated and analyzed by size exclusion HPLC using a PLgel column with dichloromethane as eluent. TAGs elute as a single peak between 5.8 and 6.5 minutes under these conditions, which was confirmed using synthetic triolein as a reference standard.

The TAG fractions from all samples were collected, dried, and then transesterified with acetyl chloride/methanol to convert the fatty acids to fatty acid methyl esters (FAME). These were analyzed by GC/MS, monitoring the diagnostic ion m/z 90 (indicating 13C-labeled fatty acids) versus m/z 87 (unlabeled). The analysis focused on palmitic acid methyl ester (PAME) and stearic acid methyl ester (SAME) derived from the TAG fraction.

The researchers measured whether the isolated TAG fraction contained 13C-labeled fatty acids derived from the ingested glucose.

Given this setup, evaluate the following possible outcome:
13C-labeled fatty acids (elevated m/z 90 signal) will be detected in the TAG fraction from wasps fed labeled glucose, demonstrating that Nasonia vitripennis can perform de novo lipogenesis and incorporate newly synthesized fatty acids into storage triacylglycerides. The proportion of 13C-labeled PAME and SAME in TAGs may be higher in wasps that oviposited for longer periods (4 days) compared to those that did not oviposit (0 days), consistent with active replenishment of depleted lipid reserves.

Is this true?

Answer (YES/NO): NO